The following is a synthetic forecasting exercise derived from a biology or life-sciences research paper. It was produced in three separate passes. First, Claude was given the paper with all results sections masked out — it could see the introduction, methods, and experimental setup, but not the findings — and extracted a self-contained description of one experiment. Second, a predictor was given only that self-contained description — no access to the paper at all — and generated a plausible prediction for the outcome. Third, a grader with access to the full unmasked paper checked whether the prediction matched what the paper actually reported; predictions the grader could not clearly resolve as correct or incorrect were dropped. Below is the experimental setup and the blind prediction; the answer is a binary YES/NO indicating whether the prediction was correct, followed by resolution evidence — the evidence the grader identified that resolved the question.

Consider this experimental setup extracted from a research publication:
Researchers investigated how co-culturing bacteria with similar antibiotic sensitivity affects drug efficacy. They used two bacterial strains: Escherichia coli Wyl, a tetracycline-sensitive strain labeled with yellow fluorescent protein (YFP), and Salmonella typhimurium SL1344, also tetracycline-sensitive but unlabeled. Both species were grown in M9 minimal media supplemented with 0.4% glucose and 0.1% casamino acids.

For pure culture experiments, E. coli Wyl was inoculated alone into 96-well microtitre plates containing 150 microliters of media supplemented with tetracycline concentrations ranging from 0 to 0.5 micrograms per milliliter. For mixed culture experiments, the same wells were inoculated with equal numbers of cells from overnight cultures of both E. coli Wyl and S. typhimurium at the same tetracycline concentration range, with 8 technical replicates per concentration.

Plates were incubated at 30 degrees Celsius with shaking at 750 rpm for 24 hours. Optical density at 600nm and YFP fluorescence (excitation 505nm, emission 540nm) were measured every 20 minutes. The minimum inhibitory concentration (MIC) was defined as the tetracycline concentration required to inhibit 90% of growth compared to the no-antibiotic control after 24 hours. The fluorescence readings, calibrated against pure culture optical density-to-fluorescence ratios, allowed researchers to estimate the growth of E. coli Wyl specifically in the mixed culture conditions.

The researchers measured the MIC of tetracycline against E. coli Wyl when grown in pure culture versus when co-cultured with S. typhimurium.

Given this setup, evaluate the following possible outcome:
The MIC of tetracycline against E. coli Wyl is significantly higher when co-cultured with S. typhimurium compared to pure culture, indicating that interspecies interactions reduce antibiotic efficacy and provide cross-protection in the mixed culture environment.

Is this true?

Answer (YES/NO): YES